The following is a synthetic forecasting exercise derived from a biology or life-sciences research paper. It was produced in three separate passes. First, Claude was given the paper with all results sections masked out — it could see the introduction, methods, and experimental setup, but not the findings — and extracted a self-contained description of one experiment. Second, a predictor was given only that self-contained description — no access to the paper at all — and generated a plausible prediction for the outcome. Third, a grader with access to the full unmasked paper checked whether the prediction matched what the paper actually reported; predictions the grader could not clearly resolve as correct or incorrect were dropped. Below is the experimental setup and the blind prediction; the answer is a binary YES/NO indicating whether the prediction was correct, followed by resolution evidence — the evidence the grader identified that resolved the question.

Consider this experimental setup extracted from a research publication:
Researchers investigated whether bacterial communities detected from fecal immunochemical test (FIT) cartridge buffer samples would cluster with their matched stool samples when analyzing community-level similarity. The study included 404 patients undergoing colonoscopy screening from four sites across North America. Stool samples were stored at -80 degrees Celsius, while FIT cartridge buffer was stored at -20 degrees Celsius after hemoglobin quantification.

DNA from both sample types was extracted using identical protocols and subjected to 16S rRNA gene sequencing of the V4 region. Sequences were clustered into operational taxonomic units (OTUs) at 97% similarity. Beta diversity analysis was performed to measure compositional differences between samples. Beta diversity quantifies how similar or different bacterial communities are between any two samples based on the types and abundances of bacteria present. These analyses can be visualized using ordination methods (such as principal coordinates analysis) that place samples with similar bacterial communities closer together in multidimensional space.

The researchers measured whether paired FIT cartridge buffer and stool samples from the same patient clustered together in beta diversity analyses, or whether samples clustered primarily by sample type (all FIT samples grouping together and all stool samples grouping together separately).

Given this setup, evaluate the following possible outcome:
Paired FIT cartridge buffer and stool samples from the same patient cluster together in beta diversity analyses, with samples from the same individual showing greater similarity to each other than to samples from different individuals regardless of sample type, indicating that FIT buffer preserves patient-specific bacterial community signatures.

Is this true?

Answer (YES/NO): YES